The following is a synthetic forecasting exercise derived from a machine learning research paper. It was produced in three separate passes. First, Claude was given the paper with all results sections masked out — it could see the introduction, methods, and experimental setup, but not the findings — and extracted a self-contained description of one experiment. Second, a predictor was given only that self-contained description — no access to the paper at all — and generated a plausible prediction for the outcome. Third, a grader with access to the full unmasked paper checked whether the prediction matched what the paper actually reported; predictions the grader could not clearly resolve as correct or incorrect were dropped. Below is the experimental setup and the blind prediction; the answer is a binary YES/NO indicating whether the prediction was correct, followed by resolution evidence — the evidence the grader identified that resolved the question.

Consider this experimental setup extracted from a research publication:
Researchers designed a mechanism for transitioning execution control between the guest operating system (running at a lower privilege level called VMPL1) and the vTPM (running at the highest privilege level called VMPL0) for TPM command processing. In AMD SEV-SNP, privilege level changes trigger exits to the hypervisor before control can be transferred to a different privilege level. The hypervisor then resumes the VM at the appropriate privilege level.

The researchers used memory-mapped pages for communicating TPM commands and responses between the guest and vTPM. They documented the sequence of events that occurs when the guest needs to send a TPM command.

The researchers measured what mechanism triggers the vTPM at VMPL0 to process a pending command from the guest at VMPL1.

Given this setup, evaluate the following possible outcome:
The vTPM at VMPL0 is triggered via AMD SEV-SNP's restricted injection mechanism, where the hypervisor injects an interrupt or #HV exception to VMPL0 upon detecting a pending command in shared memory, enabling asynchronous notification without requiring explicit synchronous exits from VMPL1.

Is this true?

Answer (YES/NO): NO